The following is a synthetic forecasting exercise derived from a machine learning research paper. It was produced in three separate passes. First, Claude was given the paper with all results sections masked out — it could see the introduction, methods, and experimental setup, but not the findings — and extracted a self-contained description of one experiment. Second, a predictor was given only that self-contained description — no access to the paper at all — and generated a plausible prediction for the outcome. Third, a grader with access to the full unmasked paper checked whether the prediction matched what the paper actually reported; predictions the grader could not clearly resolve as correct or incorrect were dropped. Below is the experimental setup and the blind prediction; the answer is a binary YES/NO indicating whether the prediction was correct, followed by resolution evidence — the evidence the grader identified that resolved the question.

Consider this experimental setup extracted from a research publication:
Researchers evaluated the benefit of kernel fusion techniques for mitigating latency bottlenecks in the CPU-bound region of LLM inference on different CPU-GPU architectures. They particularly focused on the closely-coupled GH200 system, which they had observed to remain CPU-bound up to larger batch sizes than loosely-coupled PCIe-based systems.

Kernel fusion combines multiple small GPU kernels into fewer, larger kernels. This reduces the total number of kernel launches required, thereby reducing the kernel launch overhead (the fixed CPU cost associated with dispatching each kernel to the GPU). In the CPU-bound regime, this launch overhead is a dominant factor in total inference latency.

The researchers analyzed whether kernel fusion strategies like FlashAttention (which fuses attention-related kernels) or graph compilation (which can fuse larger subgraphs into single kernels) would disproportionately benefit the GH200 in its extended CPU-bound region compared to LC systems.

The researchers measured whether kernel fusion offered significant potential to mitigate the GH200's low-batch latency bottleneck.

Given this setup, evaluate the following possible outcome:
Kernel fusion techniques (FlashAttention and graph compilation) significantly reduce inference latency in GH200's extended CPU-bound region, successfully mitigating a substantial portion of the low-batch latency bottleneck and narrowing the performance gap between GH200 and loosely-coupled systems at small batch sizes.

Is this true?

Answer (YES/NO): NO